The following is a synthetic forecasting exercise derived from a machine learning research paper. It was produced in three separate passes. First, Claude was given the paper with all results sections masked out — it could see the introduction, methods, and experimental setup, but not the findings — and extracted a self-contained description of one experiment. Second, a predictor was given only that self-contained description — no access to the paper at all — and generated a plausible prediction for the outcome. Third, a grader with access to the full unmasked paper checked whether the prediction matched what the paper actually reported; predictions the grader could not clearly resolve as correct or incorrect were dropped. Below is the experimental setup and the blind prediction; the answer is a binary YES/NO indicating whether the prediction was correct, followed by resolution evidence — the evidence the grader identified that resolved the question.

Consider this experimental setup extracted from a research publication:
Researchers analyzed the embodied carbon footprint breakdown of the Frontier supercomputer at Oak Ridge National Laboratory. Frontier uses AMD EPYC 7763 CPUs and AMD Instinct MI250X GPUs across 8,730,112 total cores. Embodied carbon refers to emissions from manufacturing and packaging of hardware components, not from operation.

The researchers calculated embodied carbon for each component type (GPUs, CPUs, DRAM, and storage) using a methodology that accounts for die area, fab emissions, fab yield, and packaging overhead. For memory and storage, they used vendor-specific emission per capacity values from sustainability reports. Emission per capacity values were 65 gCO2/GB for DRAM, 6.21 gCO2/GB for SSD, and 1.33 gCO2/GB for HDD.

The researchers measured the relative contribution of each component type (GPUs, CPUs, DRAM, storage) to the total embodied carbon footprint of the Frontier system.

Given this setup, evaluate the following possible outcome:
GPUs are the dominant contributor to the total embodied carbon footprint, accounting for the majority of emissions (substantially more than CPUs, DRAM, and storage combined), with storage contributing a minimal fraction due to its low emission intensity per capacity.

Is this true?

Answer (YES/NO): NO